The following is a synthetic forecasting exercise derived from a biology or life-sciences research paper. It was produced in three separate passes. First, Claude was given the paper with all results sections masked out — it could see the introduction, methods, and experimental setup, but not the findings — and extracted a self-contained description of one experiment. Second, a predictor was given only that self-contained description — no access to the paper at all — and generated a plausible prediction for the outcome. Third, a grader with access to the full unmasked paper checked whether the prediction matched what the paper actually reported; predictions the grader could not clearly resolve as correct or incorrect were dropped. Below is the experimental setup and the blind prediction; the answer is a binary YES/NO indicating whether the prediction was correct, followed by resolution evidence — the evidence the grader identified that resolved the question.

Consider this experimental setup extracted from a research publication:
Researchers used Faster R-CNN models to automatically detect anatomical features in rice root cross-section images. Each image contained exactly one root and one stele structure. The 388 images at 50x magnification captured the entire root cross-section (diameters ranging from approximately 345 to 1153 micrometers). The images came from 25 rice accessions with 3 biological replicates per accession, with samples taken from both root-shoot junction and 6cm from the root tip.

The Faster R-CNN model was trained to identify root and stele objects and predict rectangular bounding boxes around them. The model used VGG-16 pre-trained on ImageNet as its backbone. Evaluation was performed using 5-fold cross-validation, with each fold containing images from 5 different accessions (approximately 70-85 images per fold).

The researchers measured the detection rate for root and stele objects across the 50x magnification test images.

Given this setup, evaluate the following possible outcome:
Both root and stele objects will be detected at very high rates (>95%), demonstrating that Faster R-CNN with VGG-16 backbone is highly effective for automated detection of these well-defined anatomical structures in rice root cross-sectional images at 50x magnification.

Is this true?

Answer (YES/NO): YES